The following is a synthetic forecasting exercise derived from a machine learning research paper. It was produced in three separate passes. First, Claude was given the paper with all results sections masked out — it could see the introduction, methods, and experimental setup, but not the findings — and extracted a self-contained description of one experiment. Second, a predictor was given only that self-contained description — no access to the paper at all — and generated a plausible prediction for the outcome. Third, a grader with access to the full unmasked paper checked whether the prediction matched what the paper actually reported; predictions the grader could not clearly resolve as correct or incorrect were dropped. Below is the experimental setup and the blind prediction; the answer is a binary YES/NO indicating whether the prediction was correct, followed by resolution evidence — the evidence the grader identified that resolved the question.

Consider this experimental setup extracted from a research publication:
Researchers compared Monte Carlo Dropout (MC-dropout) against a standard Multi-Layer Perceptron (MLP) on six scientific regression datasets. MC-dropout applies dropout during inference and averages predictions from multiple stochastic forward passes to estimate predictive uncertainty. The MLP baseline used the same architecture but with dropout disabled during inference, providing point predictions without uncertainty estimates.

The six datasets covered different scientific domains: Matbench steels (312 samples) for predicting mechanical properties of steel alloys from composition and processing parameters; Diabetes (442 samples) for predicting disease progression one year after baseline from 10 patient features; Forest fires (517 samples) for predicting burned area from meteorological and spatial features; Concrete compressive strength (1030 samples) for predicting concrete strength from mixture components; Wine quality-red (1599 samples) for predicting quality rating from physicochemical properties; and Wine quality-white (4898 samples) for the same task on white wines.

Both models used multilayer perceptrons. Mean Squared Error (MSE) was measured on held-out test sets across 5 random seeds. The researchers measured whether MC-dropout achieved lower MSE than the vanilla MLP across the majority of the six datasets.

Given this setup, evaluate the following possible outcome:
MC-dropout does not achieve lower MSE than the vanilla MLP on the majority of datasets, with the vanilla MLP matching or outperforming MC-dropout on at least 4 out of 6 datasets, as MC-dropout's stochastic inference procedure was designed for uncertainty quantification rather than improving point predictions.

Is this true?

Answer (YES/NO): YES